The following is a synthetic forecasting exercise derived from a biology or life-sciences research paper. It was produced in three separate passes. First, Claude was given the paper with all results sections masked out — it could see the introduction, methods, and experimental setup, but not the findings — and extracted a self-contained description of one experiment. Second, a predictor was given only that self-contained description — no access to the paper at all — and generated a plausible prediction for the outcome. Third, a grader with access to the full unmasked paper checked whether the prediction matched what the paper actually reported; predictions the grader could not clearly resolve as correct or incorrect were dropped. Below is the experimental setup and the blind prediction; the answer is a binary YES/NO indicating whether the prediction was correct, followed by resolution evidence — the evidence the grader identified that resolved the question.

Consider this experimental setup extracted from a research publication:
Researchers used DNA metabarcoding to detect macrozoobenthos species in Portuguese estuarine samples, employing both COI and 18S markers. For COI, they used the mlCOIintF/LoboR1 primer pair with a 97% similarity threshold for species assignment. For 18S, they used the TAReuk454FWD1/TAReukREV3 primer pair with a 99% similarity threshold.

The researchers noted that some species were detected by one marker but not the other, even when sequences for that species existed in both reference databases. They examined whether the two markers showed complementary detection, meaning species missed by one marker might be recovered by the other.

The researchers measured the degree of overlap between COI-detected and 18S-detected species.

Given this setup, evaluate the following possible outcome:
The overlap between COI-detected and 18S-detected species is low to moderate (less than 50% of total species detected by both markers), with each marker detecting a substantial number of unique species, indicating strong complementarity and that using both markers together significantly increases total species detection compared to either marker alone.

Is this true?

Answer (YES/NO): YES